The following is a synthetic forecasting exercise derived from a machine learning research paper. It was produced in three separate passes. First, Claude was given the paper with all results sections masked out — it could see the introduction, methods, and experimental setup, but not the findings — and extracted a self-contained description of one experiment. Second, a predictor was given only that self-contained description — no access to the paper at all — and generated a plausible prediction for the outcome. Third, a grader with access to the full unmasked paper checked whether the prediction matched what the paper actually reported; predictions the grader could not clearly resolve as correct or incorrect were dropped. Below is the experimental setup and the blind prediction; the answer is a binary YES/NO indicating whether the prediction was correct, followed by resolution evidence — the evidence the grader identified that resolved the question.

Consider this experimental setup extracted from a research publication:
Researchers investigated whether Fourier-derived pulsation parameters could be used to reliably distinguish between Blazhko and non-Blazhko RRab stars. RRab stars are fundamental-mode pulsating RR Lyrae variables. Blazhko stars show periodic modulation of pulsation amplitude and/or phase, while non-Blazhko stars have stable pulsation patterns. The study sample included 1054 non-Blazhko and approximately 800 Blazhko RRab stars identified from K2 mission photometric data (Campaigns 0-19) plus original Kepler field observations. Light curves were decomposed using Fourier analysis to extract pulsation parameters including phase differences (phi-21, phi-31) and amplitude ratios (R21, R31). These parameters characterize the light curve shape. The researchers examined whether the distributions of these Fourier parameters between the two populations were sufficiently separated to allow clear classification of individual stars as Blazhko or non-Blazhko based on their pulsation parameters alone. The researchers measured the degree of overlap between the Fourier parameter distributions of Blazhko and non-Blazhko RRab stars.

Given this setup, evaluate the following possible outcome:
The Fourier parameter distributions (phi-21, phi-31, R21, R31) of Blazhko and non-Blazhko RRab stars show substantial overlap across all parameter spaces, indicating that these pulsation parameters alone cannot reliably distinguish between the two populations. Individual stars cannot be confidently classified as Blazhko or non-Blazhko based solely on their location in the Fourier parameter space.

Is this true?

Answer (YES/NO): YES